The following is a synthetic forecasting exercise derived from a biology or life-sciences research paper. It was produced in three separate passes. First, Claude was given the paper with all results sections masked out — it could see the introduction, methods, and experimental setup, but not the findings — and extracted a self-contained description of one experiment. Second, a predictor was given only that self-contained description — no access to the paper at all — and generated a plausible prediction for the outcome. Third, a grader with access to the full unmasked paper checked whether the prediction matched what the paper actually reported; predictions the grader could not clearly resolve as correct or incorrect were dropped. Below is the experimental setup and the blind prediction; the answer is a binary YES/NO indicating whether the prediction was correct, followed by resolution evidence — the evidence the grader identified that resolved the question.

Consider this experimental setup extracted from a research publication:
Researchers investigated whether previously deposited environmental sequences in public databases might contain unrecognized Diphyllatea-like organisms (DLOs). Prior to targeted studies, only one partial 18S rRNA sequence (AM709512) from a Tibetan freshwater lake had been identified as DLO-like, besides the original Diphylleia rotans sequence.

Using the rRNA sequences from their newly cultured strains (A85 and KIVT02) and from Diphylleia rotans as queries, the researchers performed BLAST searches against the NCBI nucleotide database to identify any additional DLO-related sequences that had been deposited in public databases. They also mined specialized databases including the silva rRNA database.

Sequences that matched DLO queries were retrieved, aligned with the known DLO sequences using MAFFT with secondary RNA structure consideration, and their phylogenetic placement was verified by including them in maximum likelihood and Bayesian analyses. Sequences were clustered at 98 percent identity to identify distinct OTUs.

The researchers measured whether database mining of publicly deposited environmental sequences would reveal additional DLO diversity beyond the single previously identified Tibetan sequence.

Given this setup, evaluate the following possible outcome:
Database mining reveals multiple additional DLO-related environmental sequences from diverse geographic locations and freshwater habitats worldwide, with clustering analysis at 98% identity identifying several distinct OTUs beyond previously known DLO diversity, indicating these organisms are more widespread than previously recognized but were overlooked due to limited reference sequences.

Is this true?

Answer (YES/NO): NO